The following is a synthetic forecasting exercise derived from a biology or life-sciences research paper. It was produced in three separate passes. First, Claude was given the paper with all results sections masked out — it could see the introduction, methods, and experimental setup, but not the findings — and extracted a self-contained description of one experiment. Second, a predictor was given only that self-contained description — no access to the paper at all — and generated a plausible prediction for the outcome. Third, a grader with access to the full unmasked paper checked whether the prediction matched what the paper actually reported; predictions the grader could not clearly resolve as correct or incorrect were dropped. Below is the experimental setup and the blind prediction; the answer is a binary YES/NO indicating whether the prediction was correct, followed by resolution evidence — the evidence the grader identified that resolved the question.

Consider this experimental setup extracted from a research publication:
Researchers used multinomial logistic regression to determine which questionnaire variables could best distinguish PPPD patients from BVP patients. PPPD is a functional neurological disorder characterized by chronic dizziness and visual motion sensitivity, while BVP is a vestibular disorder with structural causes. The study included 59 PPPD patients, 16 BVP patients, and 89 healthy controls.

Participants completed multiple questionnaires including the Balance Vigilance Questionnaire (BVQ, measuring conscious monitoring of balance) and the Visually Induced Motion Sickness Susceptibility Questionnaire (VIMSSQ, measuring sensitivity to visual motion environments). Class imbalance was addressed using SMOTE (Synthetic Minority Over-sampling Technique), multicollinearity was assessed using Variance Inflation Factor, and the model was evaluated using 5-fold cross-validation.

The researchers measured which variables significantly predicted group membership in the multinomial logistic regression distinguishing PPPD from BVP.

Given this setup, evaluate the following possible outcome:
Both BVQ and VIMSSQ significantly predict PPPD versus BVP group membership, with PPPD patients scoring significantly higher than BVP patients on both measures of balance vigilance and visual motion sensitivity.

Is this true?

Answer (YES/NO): NO